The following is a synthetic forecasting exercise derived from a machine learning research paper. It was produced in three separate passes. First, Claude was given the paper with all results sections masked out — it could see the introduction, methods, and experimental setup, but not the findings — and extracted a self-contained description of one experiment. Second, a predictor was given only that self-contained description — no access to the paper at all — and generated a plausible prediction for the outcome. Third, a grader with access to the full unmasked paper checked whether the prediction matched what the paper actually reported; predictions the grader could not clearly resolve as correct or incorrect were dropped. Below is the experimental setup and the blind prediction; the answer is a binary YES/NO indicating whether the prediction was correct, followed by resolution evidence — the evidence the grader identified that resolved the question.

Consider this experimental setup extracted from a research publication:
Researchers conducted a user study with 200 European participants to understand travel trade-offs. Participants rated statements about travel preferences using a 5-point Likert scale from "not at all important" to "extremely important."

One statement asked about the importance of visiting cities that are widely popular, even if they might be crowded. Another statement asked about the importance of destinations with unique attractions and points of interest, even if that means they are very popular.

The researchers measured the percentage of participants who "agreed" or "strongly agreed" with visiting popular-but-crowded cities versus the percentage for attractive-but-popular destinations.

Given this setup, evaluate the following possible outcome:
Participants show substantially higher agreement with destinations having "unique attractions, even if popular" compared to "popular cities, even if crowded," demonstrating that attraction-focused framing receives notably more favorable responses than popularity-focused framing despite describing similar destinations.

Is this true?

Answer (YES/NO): YES